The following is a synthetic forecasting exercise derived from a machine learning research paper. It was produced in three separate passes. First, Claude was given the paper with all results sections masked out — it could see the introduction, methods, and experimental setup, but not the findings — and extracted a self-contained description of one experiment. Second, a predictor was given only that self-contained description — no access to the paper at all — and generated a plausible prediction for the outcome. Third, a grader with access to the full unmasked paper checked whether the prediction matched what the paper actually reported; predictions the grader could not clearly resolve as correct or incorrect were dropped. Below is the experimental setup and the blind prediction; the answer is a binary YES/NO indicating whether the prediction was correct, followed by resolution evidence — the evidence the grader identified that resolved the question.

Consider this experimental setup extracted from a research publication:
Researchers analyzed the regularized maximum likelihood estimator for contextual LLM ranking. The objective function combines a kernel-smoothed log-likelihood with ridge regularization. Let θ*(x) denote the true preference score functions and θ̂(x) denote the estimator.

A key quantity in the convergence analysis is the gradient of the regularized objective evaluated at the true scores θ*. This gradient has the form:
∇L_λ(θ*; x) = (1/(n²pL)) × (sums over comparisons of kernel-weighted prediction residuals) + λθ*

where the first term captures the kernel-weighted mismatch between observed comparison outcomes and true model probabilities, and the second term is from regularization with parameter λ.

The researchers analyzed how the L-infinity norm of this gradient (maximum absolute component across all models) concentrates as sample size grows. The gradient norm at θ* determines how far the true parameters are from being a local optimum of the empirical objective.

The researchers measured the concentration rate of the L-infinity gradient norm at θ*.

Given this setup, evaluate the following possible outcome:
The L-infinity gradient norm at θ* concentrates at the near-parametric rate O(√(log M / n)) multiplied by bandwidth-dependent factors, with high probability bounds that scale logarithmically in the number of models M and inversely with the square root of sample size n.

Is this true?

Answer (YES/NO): NO